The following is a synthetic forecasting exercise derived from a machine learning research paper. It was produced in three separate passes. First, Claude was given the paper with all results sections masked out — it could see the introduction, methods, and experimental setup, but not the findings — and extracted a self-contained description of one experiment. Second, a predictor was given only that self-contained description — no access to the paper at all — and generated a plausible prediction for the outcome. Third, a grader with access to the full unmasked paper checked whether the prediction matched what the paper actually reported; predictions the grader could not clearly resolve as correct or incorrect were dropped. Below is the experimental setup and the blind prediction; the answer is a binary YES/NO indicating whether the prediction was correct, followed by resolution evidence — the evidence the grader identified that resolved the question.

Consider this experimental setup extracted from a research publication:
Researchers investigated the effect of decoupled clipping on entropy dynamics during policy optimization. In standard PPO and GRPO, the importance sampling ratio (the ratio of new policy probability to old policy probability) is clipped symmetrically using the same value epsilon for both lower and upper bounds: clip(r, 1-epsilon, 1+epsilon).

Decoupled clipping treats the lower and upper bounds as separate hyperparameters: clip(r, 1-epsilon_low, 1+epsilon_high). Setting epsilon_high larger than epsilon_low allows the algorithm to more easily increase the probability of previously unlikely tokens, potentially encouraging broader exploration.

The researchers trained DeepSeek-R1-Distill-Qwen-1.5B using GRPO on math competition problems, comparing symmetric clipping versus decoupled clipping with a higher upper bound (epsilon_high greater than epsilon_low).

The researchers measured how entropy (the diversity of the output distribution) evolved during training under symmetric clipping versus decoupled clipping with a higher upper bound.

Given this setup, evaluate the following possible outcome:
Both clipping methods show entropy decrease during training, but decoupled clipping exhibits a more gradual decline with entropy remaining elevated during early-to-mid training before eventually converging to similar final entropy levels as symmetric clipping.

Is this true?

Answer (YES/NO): NO